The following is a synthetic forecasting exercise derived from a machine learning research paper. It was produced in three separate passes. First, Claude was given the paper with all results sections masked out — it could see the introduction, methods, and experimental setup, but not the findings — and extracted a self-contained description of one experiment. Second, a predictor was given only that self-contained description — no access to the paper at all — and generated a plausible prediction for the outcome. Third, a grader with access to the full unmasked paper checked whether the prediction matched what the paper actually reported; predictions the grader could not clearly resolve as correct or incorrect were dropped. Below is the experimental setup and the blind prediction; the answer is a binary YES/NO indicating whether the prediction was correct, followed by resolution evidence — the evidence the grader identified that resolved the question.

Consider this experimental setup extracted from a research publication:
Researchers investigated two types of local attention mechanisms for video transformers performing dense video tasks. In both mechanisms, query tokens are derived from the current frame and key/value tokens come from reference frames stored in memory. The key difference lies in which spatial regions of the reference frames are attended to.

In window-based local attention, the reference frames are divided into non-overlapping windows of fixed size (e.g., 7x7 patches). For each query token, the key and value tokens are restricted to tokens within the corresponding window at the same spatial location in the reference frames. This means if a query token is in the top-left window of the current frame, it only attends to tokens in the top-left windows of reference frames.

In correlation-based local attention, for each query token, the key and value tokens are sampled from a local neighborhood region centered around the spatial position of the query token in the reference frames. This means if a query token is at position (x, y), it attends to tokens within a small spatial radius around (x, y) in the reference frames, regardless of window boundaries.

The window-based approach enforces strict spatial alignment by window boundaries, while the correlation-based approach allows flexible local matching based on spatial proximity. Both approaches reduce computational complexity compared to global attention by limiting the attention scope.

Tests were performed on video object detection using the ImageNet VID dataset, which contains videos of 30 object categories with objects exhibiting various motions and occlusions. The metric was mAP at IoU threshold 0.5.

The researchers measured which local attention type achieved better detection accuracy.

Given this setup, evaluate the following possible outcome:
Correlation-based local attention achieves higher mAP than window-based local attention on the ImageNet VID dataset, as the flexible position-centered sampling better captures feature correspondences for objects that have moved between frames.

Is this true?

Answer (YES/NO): YES